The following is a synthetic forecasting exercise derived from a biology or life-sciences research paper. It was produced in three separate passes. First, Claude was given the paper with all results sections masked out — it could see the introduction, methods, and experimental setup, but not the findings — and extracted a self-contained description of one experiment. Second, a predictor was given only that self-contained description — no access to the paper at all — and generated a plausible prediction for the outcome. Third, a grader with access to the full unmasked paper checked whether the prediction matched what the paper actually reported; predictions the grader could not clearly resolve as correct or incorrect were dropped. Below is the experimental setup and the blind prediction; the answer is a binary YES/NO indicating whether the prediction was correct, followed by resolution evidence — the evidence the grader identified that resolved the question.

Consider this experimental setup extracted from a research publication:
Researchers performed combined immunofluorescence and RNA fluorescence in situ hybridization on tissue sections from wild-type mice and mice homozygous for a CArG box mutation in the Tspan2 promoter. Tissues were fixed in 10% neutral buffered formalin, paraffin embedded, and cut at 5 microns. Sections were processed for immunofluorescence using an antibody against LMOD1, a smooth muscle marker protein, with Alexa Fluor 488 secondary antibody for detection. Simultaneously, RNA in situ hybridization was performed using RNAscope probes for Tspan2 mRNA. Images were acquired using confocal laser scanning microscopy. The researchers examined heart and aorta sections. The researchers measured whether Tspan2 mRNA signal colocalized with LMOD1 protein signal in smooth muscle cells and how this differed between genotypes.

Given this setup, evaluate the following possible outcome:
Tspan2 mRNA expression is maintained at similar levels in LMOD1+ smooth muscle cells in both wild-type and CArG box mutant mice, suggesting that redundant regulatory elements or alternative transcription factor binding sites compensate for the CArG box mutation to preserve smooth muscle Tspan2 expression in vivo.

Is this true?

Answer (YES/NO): NO